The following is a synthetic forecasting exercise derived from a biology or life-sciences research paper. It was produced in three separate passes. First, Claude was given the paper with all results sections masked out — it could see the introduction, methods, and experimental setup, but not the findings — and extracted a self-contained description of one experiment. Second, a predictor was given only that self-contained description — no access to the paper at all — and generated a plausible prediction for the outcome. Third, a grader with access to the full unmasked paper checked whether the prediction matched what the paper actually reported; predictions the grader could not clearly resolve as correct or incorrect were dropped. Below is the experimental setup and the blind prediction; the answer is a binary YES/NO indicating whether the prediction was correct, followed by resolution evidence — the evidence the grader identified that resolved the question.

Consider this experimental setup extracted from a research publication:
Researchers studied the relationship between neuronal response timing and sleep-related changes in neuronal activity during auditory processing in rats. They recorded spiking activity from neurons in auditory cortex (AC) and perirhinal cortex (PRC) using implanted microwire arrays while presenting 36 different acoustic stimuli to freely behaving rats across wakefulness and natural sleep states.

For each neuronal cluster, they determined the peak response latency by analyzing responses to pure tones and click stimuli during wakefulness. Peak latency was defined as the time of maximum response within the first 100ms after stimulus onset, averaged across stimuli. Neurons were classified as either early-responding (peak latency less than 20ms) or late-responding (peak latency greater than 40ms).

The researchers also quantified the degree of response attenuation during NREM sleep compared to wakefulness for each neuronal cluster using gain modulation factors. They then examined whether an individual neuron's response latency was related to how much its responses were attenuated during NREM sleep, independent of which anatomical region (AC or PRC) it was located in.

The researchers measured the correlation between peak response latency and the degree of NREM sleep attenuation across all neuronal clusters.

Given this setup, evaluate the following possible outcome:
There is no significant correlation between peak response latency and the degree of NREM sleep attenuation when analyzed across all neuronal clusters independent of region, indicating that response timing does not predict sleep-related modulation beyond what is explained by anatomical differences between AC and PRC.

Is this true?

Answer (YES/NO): NO